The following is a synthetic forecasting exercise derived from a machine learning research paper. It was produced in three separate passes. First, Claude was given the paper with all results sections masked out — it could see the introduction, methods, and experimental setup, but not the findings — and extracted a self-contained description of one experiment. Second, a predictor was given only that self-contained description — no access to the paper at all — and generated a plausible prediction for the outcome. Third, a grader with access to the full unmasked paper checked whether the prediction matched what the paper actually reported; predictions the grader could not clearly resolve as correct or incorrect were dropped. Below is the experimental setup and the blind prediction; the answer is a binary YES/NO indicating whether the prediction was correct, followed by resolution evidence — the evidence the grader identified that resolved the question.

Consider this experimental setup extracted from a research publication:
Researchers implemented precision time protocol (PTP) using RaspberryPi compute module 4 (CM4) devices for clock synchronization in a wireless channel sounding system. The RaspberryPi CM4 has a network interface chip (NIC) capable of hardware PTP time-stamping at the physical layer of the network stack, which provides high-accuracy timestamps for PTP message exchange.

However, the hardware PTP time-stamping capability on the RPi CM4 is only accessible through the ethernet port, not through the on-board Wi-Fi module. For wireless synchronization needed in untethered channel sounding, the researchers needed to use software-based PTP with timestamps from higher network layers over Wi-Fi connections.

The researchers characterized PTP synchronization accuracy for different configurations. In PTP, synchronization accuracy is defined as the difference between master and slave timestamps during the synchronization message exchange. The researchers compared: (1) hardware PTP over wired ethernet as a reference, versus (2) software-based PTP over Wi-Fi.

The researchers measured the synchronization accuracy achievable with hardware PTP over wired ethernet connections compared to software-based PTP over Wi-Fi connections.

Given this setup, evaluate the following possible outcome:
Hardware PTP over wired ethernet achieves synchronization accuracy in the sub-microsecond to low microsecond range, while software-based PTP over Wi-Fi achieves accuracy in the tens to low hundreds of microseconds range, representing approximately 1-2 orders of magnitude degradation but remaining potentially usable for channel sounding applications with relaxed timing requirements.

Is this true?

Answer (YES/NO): NO